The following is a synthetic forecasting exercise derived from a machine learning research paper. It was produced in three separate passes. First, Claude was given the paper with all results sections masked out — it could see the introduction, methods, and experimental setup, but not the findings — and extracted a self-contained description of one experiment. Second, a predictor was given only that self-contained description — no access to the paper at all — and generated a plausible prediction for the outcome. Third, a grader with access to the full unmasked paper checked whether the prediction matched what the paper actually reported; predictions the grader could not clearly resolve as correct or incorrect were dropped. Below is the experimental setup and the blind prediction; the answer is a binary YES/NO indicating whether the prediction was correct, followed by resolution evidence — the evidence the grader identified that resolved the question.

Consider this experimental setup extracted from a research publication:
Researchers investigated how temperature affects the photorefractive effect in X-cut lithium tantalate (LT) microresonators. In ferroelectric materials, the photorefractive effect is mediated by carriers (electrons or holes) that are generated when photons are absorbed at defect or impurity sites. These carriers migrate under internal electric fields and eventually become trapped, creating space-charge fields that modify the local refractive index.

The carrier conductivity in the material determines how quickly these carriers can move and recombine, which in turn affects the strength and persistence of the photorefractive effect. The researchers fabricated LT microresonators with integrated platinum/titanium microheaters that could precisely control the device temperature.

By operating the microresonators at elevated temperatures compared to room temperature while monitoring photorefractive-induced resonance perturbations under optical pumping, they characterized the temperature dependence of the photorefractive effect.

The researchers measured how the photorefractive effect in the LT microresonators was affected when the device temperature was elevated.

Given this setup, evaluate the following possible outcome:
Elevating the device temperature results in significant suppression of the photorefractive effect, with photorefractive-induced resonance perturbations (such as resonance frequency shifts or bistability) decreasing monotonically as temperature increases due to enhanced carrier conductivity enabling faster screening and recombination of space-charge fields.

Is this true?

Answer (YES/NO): YES